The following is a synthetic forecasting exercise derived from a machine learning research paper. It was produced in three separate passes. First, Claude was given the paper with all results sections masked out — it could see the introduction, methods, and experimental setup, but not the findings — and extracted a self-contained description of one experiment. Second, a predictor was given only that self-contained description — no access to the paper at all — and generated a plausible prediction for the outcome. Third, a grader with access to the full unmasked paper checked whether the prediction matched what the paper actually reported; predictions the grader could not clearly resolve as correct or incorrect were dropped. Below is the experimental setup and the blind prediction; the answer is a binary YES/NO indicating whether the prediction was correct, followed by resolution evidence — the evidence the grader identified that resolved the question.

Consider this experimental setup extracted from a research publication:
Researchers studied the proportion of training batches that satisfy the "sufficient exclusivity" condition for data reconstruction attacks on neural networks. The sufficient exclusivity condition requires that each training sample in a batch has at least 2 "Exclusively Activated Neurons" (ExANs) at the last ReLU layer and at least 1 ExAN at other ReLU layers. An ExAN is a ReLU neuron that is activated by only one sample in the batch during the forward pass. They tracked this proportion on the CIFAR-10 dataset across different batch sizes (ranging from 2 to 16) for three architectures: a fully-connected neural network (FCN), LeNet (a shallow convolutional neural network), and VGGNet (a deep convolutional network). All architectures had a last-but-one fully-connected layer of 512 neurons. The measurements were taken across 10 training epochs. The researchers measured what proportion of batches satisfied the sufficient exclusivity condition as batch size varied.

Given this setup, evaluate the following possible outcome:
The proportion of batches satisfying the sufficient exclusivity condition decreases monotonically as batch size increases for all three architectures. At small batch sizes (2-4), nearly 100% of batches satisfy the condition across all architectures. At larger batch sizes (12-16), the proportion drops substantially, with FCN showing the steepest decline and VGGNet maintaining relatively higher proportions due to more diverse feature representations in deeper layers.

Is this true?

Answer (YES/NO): NO